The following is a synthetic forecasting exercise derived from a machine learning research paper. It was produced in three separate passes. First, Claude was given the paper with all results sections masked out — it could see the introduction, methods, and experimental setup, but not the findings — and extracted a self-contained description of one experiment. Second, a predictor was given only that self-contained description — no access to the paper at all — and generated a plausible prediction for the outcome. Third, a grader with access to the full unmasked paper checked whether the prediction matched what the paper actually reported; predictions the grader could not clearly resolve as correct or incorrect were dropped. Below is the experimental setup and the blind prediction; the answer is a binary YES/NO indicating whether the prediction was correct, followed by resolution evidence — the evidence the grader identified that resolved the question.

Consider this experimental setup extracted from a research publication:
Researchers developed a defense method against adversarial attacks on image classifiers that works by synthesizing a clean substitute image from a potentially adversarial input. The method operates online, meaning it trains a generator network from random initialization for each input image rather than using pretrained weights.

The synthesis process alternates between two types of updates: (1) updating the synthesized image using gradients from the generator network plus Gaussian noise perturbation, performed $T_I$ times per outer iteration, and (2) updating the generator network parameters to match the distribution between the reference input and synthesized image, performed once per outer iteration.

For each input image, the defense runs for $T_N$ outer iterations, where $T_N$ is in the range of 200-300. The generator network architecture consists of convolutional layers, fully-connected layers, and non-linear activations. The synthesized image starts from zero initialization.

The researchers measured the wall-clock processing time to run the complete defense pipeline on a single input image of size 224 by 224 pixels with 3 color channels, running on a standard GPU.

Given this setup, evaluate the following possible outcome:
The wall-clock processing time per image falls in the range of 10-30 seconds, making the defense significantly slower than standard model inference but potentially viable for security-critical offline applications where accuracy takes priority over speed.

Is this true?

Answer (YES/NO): YES